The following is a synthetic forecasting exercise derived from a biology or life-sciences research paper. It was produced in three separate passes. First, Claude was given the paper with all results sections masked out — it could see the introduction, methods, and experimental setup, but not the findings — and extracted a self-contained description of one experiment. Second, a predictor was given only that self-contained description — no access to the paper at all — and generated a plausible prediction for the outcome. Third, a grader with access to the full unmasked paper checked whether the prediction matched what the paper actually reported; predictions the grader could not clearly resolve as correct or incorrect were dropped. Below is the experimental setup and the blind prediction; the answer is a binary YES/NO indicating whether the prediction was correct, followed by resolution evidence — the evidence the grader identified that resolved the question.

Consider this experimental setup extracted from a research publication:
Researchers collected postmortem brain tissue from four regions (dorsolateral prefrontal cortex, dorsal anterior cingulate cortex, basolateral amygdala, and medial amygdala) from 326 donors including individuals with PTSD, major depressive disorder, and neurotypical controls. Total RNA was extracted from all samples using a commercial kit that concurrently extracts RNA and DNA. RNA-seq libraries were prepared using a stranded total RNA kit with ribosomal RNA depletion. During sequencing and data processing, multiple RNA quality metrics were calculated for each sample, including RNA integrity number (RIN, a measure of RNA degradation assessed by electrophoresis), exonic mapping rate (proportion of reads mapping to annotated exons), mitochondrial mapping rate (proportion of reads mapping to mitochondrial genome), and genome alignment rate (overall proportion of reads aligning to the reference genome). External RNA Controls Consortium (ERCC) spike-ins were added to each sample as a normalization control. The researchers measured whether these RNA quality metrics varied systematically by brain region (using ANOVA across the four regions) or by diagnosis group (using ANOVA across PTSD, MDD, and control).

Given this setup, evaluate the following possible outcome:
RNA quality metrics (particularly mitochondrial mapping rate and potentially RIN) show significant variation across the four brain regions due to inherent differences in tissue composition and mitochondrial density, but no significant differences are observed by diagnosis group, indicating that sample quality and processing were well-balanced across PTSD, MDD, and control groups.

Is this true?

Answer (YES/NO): YES